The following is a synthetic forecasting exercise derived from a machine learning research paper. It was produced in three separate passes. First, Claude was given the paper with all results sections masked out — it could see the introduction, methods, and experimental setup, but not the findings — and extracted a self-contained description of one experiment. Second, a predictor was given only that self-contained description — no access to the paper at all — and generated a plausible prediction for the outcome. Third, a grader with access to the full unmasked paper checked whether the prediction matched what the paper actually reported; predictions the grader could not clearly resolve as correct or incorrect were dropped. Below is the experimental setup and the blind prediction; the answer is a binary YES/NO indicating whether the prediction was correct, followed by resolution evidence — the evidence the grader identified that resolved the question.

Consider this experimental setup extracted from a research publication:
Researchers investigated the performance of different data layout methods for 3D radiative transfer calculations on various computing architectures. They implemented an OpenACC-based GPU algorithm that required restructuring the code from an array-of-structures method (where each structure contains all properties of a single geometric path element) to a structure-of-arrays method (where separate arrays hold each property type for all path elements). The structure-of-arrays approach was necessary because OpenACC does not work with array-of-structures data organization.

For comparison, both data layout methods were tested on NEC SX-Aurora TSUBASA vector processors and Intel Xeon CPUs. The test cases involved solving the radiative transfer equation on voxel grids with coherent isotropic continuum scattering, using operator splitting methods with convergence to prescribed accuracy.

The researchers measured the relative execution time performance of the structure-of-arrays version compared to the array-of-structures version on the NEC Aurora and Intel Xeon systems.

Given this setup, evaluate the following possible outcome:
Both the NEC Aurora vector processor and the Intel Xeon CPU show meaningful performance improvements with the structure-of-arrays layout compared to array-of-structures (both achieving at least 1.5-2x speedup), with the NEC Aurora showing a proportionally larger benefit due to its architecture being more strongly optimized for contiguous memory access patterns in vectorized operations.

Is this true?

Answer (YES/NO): NO